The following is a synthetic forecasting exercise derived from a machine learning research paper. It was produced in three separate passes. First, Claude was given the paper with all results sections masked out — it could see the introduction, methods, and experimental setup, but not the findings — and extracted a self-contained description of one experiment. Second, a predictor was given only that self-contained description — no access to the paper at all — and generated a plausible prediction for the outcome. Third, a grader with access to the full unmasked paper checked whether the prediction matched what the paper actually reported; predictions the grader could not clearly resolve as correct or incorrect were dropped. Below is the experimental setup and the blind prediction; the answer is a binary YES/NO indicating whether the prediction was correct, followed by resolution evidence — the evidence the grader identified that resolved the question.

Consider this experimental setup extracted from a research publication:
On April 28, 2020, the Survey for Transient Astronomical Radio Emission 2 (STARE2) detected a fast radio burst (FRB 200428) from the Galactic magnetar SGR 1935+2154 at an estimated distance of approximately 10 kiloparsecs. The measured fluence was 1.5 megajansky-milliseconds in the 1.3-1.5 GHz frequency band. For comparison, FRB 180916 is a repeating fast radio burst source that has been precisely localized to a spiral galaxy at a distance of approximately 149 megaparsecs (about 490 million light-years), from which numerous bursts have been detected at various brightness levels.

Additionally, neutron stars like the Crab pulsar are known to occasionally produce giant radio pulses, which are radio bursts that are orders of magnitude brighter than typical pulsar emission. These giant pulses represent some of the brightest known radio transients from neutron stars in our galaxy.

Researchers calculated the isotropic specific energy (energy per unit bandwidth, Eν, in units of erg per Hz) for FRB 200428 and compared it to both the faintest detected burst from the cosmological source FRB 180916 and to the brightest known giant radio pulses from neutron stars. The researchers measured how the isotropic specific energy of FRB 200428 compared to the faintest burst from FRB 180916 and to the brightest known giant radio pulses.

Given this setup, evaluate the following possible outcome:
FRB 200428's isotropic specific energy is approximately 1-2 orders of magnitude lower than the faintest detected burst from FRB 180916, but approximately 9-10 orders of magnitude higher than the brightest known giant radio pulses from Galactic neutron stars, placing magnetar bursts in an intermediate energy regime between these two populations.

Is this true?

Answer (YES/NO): NO